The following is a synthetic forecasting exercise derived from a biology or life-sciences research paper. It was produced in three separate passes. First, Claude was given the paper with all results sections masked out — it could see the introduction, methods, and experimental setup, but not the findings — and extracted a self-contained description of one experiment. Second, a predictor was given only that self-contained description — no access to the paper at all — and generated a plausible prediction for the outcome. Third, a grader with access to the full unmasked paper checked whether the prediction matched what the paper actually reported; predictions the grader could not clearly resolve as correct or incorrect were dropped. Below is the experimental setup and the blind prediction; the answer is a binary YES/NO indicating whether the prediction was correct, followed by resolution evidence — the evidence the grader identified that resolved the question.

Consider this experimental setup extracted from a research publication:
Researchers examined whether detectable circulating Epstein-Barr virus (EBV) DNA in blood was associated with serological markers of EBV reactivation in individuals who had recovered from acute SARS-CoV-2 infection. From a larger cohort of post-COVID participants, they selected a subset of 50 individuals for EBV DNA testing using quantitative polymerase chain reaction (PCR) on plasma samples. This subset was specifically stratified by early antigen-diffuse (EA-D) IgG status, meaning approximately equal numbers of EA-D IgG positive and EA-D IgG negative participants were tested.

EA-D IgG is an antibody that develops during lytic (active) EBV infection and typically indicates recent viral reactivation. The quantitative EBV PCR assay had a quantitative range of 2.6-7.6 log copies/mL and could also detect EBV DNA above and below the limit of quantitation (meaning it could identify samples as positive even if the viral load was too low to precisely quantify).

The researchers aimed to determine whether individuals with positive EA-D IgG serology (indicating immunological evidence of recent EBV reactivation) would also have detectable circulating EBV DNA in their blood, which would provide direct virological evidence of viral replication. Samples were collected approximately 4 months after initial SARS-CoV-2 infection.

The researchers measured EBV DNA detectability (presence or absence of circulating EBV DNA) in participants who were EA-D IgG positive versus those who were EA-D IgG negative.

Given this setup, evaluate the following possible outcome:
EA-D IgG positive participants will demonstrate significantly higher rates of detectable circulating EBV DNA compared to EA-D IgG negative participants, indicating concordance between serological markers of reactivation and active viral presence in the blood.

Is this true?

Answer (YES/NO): NO